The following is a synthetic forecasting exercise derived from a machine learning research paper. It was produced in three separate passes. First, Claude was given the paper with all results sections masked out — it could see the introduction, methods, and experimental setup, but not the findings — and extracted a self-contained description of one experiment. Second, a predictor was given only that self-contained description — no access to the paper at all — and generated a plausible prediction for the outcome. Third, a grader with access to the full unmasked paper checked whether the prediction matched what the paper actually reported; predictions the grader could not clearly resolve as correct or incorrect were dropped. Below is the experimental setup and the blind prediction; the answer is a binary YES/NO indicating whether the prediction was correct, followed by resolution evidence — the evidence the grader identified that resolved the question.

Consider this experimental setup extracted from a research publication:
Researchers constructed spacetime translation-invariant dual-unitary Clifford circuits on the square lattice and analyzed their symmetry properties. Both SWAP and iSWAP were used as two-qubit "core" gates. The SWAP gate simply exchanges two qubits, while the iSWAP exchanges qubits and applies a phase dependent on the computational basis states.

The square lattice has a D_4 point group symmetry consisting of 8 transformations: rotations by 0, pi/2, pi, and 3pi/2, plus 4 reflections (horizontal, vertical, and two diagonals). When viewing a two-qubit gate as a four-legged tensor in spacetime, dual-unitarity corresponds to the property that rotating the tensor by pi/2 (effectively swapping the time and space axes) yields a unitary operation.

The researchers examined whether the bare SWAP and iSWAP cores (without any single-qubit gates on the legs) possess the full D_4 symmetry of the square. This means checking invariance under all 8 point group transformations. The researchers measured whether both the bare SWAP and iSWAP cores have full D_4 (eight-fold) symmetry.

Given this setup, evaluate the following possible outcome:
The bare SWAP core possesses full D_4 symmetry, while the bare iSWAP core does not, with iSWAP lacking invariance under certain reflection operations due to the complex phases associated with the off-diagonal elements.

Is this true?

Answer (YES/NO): NO